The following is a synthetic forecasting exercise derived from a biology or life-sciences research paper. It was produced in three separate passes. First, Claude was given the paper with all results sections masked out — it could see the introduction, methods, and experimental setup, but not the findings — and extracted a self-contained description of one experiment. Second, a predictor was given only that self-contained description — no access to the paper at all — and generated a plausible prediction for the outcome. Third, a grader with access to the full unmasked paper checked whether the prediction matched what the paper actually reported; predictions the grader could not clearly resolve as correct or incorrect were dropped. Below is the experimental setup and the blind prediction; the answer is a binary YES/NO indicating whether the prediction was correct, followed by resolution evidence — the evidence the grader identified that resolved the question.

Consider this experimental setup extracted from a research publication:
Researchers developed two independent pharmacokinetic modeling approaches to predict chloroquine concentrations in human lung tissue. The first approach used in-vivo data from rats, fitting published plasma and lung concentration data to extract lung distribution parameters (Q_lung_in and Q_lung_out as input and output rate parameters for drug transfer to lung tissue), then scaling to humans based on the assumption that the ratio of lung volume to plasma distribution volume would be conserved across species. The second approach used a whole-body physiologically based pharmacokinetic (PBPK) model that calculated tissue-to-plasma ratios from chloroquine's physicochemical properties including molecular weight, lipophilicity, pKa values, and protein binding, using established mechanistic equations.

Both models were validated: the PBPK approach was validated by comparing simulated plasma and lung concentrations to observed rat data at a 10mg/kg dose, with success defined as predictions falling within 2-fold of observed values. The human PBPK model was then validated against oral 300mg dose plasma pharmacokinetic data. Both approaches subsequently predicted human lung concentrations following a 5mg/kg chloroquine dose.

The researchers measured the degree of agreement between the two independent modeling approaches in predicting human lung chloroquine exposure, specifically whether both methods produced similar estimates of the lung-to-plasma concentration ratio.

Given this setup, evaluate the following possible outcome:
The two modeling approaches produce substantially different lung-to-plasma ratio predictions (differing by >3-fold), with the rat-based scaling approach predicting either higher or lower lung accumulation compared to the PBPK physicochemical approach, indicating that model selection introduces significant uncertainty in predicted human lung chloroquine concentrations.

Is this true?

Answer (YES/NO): NO